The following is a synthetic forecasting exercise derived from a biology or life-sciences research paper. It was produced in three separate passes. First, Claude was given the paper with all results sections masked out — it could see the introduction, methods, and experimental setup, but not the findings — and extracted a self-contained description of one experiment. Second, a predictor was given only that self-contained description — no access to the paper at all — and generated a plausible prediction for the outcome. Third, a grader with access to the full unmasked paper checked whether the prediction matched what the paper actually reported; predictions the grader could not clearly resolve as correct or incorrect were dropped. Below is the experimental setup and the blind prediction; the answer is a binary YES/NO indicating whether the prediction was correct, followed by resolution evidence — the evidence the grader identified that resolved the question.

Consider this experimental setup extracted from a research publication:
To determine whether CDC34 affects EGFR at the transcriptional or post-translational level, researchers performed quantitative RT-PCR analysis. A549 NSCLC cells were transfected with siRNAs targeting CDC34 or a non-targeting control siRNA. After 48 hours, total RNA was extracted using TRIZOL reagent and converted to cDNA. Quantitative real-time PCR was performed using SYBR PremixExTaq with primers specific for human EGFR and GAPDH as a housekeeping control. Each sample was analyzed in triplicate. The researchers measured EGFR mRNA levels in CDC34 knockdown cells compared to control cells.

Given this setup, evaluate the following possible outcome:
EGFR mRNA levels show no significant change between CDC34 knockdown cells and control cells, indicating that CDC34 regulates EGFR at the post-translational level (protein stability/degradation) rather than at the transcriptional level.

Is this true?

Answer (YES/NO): YES